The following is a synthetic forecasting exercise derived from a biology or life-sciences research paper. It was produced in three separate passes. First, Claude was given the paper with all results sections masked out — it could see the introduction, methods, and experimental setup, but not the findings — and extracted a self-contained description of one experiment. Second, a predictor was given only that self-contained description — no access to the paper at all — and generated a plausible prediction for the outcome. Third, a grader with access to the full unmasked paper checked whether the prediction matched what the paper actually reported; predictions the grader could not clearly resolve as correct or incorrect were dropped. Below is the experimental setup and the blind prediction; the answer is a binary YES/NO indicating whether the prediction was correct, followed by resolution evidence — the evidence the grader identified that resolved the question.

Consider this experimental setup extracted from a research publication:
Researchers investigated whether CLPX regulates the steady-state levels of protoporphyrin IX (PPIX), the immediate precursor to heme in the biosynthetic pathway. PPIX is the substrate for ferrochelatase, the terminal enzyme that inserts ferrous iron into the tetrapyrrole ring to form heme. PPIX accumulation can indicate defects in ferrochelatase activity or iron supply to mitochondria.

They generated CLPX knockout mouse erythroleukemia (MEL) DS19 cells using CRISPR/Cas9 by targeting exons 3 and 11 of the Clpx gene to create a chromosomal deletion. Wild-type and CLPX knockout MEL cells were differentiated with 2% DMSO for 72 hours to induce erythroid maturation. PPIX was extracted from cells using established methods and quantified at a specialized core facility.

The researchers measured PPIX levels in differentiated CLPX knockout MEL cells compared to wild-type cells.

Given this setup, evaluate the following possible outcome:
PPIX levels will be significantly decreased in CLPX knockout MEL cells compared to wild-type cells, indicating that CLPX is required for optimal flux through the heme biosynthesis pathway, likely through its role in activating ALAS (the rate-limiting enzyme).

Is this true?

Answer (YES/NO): NO